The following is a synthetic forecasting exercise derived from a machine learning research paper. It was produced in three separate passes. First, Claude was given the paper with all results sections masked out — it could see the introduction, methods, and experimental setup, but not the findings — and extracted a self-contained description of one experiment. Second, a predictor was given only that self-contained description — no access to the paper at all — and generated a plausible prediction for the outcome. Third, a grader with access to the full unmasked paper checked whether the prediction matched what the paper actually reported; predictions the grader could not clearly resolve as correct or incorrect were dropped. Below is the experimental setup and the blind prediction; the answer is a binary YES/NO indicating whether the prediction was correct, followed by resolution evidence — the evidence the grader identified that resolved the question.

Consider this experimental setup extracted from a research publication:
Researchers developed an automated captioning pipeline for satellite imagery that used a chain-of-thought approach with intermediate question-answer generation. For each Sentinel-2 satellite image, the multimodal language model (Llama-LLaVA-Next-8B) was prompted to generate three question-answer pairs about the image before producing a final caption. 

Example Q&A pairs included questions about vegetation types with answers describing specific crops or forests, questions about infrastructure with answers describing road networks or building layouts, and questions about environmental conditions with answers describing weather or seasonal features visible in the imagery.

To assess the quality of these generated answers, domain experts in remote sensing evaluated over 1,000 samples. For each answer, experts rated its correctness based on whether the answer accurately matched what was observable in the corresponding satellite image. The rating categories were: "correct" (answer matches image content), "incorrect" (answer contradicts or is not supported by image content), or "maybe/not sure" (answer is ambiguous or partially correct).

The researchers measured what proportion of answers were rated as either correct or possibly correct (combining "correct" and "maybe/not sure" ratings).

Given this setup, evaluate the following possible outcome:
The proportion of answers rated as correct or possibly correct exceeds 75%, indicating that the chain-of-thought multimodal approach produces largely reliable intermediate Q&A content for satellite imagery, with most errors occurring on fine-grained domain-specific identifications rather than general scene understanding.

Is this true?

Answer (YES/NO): YES